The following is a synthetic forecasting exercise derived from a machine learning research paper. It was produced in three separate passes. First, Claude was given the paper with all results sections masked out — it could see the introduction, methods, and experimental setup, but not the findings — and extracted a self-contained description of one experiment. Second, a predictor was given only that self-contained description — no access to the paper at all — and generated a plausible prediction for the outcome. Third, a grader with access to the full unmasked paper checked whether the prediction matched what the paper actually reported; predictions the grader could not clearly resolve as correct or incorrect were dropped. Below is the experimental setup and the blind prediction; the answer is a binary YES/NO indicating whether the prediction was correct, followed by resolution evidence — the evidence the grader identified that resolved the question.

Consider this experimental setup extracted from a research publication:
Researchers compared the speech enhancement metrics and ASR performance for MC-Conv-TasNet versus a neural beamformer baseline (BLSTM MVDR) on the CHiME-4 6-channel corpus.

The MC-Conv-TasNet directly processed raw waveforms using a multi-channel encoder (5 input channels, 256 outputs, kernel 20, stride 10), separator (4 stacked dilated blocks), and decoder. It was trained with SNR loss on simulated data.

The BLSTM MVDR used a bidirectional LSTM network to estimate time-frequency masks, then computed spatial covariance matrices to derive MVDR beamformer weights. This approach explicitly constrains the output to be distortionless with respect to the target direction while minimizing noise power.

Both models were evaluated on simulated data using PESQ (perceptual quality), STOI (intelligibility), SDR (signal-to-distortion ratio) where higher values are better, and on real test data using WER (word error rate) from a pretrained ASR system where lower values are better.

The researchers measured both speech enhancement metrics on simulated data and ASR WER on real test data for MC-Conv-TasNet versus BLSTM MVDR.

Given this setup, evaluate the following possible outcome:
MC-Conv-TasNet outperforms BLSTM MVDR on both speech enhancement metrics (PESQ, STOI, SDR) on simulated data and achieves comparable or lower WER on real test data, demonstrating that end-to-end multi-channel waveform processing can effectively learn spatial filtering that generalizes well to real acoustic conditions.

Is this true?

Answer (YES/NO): NO